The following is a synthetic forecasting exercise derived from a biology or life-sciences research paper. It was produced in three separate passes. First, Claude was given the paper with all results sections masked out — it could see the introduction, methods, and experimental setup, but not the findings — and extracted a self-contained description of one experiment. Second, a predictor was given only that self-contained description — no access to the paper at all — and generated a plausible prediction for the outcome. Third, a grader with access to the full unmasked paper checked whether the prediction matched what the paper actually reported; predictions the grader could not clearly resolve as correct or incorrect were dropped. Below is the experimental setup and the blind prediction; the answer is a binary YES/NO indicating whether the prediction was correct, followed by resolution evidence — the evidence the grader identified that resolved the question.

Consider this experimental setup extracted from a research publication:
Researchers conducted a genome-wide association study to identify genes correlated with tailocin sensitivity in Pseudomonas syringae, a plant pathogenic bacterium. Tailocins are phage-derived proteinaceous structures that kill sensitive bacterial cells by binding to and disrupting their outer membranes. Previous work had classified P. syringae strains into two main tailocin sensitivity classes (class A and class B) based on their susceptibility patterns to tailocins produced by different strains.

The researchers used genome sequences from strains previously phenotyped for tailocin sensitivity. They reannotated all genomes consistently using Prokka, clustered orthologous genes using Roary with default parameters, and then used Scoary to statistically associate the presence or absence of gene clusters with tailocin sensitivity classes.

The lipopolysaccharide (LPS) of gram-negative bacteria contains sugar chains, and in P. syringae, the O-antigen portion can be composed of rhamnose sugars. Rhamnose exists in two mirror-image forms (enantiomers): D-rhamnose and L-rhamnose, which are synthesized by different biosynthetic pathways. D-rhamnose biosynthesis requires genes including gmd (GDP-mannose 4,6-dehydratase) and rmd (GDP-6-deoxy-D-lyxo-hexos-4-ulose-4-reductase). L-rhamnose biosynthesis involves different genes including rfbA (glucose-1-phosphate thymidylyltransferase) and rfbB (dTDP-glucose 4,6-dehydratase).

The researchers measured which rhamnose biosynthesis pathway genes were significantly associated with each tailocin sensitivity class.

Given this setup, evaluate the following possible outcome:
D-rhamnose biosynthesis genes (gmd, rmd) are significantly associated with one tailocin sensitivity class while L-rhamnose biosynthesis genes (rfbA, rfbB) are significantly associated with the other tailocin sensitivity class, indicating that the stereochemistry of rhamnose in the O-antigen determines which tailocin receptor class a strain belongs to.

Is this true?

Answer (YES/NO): YES